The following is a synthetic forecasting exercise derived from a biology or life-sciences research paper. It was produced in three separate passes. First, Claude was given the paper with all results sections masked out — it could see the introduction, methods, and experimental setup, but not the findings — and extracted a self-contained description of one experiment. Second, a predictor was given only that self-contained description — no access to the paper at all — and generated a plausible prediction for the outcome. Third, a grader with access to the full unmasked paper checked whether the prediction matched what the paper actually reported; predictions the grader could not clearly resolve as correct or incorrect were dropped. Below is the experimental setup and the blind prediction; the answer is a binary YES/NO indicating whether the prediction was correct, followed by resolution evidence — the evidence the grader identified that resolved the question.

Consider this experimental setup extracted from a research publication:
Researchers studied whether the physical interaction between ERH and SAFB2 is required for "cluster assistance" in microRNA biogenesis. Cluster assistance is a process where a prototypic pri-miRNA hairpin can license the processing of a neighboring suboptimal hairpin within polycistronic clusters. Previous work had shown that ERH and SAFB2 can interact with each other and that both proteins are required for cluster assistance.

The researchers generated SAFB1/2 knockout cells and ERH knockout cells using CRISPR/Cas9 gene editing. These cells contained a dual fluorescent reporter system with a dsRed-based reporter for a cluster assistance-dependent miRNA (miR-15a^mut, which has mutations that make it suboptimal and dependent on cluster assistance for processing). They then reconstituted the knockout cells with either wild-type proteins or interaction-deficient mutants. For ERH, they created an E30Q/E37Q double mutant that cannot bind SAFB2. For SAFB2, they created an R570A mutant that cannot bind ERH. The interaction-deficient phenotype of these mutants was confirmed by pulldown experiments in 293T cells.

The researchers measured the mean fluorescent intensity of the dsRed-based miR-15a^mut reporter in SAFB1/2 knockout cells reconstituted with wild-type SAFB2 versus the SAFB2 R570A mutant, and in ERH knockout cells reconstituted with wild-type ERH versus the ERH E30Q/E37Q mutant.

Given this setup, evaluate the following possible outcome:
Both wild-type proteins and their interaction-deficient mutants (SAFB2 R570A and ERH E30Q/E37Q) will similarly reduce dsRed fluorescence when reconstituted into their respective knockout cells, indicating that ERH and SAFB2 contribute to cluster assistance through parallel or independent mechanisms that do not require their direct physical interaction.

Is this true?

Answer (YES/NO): YES